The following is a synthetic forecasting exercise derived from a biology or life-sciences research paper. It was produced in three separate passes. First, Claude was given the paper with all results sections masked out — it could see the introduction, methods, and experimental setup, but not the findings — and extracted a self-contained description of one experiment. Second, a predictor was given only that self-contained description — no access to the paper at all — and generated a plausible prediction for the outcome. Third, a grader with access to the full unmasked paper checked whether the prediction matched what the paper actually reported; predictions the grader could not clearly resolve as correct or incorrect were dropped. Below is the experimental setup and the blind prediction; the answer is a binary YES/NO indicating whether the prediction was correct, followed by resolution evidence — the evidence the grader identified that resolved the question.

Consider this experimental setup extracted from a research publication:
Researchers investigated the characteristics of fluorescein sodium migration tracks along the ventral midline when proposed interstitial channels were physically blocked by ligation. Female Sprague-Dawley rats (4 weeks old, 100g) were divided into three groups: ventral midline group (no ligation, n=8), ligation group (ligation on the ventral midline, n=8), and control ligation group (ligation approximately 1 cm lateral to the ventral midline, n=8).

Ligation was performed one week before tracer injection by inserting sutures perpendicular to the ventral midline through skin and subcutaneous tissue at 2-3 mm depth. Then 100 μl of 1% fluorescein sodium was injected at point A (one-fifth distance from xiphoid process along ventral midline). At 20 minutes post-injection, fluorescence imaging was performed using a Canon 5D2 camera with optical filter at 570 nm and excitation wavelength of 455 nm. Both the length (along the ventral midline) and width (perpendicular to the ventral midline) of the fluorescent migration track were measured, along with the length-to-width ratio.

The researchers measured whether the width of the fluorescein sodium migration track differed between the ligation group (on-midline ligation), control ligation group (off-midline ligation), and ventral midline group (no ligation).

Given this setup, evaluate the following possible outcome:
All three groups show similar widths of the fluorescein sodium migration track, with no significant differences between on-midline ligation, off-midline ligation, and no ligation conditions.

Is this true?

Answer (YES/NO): YES